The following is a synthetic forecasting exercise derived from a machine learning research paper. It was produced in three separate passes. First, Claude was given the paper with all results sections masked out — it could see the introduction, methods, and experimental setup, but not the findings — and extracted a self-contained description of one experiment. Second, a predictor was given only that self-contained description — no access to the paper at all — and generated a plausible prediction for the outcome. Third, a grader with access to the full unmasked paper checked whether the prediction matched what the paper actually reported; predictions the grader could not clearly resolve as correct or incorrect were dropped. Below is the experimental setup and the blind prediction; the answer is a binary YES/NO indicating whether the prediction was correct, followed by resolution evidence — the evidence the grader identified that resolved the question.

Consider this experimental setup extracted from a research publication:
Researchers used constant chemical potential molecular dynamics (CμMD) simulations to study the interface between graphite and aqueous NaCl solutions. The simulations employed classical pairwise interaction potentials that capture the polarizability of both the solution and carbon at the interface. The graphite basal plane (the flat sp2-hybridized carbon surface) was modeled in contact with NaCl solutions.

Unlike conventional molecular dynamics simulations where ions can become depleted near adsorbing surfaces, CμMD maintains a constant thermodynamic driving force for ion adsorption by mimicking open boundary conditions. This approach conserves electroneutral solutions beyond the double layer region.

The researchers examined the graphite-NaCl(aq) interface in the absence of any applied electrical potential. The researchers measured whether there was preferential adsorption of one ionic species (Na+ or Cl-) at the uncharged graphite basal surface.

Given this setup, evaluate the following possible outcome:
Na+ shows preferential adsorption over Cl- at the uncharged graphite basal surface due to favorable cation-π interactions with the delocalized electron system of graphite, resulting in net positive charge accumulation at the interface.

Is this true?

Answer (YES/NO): YES